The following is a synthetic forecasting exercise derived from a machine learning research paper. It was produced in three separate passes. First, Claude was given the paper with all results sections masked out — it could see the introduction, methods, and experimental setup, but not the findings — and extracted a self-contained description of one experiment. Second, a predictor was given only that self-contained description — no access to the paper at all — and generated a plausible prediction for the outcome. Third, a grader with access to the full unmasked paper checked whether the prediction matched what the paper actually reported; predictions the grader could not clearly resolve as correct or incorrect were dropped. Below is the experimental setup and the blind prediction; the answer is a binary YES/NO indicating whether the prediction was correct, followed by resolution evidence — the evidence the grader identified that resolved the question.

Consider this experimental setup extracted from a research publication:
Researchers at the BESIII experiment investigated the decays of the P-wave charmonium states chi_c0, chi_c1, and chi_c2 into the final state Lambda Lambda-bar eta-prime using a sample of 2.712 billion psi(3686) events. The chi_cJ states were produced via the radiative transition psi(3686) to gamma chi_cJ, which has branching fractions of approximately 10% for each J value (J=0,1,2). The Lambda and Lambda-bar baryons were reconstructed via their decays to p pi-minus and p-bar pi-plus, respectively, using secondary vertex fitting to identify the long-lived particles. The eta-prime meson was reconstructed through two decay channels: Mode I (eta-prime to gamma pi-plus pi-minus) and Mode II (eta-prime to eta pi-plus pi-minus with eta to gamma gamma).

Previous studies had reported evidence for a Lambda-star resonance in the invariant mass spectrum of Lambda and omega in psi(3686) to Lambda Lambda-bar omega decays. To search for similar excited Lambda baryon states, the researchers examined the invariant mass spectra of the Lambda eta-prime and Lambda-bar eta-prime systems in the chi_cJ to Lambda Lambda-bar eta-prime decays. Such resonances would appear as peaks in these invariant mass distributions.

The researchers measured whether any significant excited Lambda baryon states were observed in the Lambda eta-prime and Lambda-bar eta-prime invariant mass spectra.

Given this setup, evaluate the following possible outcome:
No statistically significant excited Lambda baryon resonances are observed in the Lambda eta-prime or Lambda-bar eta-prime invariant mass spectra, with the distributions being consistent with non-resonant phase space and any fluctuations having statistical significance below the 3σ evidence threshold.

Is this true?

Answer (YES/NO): YES